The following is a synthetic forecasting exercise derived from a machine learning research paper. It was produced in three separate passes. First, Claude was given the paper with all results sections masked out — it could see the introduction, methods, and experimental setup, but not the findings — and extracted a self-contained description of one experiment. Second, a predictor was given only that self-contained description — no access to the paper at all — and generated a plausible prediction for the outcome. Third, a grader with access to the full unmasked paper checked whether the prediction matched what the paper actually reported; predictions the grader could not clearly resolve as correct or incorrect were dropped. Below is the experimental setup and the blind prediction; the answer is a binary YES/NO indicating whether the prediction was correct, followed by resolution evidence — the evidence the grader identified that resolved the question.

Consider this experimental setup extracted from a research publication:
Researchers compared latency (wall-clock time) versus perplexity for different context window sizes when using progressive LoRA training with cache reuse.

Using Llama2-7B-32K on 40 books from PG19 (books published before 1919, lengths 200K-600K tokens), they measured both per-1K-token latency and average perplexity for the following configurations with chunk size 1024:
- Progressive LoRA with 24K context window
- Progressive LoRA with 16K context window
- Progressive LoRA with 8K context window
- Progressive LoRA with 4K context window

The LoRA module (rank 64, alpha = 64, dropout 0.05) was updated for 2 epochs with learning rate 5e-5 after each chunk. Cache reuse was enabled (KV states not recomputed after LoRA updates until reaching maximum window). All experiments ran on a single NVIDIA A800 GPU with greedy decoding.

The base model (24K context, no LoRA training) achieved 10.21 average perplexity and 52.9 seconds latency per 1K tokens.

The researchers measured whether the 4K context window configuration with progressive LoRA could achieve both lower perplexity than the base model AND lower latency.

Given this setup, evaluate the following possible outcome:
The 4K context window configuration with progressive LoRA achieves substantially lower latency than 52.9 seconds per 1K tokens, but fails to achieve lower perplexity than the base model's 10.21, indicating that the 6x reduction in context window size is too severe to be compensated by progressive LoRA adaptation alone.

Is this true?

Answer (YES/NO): NO